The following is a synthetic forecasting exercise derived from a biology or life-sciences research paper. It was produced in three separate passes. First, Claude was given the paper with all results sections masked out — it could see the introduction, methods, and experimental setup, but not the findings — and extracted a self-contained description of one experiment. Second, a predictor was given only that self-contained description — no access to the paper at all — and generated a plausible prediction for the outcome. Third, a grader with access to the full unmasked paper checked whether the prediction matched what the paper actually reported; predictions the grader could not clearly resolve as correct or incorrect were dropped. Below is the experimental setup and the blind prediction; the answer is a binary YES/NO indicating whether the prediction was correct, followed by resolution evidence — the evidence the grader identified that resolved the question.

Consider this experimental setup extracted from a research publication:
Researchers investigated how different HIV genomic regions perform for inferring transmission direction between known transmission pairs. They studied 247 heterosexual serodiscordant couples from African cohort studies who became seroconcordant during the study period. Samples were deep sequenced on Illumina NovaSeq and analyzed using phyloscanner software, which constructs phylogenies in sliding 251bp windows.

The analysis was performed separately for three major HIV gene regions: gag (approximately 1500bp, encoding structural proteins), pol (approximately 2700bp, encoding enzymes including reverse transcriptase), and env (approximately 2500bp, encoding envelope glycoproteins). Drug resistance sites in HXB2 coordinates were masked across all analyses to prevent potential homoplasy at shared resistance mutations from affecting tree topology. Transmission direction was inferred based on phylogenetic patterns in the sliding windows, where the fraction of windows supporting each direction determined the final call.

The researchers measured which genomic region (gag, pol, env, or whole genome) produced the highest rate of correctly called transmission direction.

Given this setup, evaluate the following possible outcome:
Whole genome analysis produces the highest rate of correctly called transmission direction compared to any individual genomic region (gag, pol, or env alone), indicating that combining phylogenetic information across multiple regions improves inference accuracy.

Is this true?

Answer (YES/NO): NO